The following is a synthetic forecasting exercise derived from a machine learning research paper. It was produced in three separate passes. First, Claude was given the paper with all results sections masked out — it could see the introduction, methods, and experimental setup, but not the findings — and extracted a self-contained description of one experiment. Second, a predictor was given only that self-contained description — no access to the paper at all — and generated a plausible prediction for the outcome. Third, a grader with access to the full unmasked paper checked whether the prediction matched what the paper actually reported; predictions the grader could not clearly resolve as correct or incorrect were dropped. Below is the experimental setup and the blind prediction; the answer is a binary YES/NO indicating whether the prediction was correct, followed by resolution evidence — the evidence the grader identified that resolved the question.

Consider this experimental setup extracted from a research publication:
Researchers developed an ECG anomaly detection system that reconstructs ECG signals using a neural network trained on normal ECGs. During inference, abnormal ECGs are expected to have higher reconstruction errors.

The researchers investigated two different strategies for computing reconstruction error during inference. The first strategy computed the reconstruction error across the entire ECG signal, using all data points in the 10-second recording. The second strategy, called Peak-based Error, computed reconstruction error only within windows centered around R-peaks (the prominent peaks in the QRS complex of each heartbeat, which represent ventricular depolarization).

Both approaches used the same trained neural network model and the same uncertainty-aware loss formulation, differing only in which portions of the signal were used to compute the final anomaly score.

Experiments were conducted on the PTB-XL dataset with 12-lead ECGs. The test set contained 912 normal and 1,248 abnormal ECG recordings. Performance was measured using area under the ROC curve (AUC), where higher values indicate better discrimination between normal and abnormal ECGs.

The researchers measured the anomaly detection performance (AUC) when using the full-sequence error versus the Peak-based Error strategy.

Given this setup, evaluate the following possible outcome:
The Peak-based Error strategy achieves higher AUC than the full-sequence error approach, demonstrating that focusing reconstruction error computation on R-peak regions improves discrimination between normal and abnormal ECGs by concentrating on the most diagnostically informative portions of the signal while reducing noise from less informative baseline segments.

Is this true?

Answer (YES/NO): YES